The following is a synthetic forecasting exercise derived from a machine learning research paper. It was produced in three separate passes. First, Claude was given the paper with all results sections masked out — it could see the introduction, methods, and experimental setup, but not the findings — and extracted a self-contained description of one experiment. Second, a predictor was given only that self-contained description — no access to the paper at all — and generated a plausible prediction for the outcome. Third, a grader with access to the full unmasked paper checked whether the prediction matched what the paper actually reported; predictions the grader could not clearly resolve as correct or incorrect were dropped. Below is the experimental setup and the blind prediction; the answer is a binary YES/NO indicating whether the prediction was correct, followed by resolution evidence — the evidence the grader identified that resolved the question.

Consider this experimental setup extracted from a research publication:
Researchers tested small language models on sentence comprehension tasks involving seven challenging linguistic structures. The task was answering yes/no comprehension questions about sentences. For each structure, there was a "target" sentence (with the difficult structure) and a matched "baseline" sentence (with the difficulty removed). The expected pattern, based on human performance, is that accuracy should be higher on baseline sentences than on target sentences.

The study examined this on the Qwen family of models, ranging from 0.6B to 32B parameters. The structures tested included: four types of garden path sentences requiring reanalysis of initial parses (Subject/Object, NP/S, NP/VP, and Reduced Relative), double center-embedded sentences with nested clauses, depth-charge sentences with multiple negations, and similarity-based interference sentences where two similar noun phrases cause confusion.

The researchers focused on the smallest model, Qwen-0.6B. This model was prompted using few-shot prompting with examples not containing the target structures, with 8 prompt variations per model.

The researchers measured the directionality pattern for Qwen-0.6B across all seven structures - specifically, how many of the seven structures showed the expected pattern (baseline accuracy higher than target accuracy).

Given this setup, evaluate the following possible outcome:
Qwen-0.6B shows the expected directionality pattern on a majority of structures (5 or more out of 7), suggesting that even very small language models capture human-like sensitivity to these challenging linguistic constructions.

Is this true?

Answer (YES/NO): NO